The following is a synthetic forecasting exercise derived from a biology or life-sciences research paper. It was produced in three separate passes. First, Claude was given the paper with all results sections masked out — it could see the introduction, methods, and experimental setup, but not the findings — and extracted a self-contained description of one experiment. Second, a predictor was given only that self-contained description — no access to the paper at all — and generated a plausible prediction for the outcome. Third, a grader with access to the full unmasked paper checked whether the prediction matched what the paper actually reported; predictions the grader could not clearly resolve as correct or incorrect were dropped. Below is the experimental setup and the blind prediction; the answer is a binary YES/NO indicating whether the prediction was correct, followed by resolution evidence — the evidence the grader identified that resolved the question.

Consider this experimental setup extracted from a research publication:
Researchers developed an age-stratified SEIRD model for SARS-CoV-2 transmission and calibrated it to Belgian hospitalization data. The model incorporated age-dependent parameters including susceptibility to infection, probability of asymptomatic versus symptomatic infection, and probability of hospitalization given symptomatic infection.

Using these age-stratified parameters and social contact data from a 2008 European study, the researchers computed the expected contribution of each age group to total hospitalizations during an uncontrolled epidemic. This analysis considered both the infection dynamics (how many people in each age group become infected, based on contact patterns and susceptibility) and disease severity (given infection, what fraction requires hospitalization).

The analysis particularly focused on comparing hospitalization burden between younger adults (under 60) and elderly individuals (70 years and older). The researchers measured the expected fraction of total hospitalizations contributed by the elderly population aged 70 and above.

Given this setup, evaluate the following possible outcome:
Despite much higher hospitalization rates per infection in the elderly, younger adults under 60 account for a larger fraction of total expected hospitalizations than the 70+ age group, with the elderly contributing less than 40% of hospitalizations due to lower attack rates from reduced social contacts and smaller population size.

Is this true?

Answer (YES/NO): NO